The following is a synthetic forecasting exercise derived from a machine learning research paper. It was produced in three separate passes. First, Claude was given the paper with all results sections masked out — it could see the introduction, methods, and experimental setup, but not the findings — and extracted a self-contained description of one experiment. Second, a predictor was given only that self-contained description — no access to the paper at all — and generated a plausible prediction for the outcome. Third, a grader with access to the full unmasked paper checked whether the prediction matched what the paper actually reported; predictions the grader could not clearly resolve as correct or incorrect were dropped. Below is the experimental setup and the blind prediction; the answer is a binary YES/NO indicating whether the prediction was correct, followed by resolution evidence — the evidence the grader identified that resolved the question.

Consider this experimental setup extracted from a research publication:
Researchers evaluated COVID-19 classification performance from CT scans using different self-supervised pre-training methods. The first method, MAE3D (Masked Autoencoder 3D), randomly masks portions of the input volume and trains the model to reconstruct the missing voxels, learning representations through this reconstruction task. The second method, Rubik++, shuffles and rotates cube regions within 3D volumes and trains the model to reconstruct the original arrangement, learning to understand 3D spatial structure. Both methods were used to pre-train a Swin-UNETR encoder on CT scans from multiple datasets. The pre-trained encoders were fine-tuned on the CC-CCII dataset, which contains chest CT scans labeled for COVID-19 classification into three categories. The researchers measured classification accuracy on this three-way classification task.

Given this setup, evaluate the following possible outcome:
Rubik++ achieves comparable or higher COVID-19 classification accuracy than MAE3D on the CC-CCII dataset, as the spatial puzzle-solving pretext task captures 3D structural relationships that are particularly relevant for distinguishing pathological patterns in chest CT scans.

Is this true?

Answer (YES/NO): NO